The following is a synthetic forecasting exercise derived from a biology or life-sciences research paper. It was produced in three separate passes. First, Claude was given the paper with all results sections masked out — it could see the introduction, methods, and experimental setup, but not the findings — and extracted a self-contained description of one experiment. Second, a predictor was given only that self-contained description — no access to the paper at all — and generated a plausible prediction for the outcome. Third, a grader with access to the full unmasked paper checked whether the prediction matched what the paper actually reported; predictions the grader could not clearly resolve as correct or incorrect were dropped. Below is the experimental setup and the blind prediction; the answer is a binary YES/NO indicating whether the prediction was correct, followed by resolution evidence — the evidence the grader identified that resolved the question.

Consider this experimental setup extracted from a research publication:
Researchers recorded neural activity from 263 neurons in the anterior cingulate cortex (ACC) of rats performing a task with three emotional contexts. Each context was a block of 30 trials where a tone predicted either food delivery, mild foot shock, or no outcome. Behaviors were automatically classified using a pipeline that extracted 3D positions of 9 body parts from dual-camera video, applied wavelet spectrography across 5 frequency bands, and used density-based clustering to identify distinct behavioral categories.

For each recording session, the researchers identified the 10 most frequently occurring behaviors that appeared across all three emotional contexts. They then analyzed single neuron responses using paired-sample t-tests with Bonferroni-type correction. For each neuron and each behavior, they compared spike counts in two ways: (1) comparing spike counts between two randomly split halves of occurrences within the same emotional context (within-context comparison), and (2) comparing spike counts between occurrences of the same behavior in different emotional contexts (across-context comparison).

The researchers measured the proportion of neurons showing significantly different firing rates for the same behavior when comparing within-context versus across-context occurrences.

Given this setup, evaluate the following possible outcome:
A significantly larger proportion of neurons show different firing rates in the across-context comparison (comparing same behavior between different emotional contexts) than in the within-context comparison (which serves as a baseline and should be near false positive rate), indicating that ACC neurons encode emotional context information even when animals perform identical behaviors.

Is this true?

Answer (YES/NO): YES